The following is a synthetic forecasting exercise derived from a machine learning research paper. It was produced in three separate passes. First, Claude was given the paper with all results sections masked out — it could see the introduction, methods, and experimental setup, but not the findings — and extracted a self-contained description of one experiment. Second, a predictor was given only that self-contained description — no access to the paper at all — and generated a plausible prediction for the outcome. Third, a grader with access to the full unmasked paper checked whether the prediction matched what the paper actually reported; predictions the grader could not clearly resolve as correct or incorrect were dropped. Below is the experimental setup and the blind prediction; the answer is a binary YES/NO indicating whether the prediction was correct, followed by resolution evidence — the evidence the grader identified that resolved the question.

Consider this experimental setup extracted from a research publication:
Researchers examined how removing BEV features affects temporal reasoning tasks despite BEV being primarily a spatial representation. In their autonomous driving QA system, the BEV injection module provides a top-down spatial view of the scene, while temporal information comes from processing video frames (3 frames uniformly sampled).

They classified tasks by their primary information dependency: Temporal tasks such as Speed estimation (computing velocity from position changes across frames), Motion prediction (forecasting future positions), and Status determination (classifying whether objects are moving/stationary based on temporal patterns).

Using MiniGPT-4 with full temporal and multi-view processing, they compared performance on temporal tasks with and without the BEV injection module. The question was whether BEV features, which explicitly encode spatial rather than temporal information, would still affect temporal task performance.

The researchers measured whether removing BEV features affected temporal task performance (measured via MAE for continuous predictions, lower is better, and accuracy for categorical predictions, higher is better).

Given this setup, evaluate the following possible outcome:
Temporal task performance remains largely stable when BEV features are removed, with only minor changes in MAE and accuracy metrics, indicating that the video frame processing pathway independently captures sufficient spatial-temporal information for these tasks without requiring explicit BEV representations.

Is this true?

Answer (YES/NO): NO